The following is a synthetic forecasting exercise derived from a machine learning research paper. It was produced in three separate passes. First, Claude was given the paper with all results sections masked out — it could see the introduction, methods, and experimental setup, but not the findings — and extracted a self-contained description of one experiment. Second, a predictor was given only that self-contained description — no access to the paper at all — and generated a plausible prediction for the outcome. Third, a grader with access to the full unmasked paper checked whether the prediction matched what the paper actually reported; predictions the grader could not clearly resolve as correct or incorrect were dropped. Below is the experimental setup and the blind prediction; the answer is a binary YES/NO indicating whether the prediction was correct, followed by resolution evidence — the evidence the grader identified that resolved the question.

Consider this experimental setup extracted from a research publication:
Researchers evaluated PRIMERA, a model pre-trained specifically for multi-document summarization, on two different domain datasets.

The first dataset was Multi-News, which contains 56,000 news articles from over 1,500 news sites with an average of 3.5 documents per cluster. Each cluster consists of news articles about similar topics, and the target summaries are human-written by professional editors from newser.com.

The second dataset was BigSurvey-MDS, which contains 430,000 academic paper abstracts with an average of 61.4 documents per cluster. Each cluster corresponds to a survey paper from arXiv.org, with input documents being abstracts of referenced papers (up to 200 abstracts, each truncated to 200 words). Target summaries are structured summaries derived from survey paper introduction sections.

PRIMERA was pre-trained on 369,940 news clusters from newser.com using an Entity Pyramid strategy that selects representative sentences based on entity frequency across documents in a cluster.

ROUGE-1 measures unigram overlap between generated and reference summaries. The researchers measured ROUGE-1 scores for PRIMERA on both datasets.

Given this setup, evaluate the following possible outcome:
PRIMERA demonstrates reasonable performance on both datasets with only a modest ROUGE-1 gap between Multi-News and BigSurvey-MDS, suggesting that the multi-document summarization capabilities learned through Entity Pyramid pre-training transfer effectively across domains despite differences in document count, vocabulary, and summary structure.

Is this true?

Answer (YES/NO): NO